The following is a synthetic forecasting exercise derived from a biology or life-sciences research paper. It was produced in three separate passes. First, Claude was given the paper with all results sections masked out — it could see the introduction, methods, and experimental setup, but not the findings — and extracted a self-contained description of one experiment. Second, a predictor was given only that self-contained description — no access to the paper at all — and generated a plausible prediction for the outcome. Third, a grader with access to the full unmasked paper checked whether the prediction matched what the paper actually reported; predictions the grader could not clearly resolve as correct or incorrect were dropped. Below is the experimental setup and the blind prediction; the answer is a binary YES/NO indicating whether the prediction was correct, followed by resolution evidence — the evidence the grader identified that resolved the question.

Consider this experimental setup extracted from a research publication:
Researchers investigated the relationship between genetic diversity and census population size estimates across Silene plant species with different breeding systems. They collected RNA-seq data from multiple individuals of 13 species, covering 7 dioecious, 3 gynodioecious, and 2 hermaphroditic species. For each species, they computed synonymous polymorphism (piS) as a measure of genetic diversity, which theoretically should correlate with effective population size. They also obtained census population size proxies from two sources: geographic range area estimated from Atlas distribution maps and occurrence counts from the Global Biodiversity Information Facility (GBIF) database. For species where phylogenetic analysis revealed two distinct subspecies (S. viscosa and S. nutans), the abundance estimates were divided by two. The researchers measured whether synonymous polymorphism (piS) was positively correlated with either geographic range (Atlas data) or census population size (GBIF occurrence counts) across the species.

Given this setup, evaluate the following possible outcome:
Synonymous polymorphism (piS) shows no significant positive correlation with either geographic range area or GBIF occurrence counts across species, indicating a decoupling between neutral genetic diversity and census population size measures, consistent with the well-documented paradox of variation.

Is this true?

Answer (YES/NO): NO